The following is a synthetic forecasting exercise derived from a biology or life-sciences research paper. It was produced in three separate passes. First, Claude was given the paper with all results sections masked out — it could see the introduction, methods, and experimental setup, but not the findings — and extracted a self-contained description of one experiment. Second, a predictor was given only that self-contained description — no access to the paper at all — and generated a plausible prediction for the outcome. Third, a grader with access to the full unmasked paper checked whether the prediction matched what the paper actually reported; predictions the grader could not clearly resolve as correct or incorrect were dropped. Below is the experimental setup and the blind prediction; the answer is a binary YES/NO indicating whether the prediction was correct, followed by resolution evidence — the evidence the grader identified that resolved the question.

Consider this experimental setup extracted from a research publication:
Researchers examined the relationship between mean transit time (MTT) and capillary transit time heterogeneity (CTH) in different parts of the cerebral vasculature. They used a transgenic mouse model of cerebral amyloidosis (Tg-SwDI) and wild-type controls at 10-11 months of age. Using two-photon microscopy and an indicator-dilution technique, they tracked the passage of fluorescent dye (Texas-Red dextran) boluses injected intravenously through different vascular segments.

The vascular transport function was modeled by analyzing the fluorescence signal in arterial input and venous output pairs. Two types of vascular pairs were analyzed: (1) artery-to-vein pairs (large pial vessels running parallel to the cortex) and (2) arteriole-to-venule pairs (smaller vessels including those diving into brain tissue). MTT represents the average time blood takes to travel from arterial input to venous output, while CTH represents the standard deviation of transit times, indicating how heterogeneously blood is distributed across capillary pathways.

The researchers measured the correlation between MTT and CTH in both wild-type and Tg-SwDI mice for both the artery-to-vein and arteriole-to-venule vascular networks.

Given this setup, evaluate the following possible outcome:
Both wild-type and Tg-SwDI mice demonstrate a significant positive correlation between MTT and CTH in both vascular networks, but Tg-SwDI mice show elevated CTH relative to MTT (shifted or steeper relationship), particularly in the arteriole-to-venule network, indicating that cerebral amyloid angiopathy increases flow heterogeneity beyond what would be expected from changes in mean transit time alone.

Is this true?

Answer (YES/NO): NO